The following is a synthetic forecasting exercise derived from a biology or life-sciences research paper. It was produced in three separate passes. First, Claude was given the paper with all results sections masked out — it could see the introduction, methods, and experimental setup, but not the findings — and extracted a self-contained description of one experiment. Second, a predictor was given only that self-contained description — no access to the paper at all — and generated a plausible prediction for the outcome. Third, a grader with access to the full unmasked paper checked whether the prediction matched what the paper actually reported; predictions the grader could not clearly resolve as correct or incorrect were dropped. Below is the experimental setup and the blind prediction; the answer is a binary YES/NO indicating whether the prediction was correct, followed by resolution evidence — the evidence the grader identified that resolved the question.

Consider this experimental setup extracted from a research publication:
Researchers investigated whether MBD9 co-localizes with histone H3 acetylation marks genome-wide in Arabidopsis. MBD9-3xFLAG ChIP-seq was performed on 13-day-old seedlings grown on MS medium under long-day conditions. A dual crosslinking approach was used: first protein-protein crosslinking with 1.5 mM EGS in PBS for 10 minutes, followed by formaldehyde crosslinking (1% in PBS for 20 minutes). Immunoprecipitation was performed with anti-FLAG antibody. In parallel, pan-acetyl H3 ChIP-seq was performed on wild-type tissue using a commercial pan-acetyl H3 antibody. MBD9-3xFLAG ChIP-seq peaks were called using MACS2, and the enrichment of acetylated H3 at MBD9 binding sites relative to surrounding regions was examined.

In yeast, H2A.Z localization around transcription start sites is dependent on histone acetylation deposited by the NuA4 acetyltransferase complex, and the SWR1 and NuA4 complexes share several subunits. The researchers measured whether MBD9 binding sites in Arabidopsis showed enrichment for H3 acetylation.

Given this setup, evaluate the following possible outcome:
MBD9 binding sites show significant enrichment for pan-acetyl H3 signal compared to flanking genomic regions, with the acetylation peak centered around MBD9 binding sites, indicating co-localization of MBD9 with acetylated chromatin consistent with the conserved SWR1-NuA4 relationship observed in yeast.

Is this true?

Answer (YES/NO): YES